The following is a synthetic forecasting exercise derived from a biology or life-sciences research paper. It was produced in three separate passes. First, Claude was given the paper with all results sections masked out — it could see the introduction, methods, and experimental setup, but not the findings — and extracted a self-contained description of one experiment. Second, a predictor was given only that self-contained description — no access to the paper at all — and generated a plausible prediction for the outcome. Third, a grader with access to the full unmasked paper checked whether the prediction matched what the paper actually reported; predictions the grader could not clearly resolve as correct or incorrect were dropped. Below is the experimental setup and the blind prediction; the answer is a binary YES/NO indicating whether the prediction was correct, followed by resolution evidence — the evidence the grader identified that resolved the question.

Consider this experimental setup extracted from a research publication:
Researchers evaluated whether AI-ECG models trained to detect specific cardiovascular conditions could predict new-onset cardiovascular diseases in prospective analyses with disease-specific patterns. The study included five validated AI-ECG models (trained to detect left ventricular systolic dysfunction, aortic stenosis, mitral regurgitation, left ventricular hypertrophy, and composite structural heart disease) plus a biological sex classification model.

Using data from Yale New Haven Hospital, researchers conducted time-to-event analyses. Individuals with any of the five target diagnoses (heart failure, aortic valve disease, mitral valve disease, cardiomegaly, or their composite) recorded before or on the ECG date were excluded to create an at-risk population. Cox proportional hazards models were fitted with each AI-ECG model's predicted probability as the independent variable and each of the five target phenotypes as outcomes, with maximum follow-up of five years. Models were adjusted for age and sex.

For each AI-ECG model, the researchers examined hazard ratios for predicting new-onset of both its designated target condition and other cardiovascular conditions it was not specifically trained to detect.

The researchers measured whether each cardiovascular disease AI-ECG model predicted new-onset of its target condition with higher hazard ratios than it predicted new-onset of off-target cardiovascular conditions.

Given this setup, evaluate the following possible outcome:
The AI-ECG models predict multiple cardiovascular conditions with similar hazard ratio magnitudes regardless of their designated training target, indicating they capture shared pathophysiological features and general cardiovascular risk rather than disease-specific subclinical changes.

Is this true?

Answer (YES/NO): YES